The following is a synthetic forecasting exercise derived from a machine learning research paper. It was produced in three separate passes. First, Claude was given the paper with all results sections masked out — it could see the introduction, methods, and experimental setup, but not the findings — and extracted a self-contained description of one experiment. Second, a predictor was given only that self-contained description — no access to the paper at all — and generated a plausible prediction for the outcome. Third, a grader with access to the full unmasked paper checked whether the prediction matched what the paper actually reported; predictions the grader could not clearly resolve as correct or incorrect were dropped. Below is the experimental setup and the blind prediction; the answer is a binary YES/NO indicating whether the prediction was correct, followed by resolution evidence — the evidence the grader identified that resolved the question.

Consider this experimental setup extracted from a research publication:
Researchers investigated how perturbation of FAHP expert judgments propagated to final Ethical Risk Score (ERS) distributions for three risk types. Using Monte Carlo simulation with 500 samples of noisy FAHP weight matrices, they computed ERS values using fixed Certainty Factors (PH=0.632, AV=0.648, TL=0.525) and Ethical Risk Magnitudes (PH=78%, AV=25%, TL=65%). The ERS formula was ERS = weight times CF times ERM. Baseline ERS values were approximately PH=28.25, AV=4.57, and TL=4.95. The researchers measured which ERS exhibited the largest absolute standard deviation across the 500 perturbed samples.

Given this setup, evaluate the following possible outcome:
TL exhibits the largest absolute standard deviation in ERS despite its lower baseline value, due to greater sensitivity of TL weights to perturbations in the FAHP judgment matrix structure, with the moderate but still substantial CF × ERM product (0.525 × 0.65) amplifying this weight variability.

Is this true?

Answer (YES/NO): NO